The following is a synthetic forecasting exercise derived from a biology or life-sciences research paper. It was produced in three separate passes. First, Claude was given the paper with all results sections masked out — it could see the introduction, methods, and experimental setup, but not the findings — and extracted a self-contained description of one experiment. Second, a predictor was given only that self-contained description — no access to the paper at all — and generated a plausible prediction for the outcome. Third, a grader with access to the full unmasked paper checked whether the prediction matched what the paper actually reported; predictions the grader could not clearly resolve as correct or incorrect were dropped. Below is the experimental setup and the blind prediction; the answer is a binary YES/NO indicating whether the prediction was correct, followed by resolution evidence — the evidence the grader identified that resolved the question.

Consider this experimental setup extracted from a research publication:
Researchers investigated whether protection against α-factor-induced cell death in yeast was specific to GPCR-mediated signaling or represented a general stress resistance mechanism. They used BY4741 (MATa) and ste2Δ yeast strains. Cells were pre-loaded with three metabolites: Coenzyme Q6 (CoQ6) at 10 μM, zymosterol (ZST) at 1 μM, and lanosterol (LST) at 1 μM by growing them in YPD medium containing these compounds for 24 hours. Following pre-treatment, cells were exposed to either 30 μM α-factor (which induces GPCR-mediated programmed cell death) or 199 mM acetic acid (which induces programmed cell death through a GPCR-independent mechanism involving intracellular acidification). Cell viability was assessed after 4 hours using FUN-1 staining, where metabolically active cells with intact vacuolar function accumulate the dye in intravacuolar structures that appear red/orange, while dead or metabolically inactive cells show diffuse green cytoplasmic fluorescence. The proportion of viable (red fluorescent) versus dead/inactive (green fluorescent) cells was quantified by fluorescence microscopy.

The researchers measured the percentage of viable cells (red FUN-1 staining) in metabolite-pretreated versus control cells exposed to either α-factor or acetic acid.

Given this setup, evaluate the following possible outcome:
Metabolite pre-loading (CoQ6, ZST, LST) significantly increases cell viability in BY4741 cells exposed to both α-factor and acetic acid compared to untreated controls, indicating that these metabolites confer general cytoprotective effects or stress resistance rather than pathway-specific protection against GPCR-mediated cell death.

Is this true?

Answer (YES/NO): NO